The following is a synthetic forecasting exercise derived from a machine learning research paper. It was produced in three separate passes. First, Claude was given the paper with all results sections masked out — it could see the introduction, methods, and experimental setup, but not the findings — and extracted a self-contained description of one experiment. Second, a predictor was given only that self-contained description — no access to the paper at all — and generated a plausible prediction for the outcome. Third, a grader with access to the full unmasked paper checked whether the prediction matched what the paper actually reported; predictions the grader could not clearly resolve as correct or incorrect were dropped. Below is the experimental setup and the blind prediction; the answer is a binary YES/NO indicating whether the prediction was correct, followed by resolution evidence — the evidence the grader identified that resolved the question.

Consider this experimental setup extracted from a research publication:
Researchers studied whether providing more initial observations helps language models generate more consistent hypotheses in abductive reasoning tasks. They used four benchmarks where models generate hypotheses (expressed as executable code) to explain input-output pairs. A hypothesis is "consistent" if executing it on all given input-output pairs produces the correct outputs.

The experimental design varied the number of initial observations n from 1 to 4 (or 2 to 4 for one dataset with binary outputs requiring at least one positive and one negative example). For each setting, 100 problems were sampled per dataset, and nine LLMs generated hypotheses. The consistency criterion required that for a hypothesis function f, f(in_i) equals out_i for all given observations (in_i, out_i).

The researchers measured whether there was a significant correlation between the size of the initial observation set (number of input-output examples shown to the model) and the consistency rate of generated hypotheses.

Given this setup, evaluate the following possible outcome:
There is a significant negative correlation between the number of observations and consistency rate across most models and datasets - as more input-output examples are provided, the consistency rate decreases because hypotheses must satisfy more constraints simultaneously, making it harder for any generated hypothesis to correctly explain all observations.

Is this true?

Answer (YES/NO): NO